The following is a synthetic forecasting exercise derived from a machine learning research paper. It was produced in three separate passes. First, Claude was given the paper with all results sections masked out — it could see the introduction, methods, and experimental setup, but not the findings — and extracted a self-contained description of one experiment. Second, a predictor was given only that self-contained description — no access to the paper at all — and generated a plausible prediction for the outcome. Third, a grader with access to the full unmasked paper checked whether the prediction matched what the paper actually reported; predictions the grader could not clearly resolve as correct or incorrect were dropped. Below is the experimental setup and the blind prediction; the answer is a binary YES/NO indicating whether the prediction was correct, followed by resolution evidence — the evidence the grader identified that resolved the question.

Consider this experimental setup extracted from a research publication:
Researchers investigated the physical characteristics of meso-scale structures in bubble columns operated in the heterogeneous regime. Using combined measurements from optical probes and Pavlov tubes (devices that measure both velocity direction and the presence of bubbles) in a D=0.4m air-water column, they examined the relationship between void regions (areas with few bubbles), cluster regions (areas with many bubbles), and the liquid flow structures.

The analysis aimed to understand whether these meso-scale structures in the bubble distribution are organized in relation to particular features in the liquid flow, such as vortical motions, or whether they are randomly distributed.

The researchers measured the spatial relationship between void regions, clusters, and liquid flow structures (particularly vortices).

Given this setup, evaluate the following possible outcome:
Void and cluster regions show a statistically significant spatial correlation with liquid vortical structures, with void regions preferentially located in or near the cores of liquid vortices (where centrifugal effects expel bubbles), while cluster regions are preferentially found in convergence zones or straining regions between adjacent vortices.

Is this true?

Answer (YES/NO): NO